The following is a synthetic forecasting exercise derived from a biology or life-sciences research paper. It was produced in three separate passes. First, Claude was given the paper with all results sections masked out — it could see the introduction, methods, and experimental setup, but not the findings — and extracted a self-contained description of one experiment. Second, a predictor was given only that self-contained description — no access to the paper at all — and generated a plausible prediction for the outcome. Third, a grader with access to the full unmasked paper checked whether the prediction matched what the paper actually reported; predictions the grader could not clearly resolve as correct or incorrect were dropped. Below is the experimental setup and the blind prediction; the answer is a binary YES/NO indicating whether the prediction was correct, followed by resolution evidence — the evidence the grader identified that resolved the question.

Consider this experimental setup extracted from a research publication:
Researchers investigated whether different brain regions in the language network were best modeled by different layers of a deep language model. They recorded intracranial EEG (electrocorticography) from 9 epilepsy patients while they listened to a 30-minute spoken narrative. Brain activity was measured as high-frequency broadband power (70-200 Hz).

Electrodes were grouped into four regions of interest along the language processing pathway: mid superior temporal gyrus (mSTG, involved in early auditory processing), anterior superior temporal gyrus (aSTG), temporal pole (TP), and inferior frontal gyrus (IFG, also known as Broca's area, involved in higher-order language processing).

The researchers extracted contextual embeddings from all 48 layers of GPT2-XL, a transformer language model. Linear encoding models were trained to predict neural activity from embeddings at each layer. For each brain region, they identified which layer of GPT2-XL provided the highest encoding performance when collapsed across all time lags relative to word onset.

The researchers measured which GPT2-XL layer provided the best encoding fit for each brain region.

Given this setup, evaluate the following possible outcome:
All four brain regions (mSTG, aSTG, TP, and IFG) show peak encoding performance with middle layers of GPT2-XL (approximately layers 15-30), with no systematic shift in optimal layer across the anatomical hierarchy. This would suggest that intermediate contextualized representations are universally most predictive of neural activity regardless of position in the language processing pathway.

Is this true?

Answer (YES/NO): YES